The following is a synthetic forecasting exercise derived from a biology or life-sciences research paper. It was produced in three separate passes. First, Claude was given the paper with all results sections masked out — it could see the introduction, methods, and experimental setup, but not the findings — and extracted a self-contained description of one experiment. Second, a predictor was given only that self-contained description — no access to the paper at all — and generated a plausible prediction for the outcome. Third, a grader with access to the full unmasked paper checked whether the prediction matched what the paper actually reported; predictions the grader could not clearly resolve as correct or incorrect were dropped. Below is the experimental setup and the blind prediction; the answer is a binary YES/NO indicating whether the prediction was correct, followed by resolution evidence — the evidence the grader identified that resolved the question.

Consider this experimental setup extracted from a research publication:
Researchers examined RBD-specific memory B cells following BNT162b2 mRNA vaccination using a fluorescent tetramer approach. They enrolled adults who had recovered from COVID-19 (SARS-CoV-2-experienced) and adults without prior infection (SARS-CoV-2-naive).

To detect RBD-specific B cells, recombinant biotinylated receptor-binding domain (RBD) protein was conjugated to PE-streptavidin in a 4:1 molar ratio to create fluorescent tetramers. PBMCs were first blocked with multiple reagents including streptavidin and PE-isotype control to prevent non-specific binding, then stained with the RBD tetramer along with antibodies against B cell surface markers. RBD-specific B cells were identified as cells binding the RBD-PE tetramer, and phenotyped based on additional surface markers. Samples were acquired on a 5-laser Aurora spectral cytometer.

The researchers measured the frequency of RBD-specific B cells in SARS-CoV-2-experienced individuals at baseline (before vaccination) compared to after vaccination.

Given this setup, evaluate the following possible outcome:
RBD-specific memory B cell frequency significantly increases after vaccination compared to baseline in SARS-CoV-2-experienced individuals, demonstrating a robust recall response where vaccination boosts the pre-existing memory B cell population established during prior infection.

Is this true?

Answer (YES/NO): YES